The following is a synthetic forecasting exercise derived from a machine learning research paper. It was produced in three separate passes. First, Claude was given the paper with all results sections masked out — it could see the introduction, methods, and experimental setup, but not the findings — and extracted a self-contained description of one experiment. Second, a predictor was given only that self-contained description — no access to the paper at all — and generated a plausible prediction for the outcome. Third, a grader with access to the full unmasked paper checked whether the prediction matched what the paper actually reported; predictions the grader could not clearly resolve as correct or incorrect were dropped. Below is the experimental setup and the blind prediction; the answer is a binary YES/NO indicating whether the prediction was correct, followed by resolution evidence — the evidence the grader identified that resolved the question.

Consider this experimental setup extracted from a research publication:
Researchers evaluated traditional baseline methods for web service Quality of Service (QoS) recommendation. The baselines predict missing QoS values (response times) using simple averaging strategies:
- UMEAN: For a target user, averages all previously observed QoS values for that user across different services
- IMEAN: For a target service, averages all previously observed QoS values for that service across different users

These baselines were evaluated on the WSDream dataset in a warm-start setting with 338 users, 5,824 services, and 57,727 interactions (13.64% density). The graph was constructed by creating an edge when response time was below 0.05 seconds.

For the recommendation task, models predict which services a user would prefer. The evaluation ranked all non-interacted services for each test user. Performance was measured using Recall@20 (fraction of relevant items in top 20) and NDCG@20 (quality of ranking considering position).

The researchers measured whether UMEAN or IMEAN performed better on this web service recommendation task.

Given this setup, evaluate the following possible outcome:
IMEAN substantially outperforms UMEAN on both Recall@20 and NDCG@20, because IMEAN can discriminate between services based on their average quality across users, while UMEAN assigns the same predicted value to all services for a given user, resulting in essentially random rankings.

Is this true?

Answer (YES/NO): NO